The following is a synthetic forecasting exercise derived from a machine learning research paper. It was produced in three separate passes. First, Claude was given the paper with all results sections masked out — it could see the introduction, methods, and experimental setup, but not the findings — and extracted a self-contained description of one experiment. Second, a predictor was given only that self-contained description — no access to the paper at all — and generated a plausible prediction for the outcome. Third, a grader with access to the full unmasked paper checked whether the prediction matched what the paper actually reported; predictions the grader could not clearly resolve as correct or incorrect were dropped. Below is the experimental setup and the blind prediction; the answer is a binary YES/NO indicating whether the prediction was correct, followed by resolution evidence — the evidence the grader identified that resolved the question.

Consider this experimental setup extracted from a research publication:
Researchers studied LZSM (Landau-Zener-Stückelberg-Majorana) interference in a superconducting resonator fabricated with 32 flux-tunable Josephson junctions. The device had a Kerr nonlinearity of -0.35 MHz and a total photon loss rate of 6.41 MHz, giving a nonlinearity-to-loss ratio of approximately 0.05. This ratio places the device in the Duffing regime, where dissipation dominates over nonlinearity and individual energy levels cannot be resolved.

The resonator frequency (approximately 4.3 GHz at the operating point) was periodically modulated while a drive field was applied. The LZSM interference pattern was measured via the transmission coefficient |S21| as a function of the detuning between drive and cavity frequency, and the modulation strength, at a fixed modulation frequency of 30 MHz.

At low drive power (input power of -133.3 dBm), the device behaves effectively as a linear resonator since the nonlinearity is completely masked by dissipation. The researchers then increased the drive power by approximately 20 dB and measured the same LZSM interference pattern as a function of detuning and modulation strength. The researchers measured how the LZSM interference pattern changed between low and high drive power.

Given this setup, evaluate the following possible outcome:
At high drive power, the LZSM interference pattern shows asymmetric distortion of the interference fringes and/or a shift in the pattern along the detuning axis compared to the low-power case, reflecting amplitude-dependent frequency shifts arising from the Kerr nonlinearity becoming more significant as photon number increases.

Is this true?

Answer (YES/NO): YES